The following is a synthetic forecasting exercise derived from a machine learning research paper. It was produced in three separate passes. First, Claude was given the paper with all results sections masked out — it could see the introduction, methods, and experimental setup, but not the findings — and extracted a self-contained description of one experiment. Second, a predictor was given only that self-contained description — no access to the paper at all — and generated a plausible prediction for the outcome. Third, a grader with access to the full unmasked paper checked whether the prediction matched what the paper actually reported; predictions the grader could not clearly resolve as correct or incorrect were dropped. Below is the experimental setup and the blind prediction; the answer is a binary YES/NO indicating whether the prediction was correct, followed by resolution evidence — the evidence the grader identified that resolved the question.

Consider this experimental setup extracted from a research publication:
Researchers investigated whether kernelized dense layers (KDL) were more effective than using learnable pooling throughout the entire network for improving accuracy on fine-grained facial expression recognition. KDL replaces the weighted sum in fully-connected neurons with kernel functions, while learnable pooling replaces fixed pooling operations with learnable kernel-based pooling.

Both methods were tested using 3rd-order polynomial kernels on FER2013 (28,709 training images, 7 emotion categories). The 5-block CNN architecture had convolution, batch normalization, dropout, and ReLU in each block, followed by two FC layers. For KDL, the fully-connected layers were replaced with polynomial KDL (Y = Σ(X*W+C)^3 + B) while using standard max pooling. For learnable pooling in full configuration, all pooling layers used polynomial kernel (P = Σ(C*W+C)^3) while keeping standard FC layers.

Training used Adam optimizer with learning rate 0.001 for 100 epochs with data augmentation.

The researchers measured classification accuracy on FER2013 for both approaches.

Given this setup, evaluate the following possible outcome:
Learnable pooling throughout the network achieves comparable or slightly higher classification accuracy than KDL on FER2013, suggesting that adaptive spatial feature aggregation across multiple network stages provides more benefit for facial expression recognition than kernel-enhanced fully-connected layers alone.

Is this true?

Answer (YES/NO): YES